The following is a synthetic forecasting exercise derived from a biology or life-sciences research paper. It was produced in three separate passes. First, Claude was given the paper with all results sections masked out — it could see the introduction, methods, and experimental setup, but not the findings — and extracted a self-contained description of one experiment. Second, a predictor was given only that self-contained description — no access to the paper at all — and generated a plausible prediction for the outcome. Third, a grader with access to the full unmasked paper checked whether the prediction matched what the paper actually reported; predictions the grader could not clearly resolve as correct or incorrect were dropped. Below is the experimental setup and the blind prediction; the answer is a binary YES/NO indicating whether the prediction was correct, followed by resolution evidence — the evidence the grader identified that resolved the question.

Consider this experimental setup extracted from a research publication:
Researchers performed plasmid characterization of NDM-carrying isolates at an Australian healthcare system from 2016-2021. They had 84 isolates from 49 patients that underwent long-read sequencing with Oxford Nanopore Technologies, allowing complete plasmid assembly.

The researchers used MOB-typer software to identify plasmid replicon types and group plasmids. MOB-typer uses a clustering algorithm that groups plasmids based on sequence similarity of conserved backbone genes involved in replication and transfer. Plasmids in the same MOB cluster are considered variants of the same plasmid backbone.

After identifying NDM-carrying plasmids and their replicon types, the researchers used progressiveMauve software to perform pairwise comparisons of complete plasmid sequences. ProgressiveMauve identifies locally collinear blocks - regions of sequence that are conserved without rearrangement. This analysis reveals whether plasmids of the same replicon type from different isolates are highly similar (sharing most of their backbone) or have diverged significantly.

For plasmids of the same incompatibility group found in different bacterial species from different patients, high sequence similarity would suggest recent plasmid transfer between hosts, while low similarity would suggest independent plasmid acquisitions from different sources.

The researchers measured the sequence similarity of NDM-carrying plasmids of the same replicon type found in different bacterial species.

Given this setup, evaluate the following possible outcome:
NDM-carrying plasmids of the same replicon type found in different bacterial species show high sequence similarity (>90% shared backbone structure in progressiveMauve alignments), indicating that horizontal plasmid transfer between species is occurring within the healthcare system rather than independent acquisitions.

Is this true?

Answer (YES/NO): YES